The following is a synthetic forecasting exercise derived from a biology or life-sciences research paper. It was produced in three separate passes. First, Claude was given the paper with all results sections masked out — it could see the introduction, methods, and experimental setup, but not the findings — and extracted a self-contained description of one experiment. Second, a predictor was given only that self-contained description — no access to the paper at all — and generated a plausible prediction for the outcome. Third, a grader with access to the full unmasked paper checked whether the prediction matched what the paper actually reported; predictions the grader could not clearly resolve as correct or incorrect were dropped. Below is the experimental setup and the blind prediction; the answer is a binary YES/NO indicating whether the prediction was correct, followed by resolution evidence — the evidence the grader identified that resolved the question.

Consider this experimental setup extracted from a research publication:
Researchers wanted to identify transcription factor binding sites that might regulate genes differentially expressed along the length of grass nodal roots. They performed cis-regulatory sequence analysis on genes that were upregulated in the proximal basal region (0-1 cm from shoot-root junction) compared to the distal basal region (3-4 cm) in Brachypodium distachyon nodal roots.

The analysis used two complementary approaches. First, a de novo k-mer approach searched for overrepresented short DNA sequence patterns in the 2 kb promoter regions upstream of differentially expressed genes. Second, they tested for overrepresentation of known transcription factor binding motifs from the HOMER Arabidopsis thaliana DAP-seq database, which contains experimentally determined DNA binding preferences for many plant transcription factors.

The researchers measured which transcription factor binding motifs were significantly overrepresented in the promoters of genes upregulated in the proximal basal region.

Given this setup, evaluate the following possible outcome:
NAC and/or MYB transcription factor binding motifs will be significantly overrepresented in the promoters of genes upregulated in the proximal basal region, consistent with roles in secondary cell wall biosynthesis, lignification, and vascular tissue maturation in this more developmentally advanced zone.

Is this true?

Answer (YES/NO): YES